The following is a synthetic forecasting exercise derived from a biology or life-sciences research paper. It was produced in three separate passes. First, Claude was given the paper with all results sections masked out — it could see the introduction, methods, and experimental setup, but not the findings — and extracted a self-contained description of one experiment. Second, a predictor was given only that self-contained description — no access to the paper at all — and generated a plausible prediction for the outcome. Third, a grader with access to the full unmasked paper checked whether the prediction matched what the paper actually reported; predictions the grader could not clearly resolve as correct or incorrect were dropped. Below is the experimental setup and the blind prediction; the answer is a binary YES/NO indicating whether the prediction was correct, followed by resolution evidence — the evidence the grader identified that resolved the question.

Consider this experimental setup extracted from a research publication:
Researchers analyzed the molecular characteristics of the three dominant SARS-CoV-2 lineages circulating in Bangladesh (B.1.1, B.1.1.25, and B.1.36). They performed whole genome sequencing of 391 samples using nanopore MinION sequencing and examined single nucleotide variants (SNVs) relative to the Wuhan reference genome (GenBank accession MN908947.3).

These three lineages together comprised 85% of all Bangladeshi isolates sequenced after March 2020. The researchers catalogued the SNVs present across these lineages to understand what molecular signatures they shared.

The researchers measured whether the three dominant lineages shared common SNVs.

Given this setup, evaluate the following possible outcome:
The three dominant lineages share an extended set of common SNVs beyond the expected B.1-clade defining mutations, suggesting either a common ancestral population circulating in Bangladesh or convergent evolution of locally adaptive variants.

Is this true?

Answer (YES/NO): NO